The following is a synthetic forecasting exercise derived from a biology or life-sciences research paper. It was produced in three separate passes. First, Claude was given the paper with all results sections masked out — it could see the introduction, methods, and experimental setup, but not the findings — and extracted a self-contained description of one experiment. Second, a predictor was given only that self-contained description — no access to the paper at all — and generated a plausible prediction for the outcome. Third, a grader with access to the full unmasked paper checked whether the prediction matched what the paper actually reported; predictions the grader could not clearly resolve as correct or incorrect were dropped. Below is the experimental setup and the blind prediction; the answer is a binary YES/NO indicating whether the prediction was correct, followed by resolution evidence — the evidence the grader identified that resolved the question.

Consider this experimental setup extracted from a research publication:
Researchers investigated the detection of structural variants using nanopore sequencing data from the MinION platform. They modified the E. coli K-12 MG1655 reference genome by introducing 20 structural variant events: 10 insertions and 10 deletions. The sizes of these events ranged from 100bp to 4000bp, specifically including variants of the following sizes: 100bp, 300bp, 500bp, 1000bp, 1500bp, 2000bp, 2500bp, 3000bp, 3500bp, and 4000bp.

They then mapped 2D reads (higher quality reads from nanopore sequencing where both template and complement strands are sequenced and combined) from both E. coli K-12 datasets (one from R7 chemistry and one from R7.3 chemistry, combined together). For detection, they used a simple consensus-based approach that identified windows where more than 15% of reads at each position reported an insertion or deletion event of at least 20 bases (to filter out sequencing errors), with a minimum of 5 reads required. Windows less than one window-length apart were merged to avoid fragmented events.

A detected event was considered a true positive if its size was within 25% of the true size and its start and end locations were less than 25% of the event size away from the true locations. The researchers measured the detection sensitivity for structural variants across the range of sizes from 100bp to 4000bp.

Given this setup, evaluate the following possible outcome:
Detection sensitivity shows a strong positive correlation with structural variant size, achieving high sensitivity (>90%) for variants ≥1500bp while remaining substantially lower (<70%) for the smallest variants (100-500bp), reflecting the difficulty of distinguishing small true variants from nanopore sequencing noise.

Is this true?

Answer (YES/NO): NO